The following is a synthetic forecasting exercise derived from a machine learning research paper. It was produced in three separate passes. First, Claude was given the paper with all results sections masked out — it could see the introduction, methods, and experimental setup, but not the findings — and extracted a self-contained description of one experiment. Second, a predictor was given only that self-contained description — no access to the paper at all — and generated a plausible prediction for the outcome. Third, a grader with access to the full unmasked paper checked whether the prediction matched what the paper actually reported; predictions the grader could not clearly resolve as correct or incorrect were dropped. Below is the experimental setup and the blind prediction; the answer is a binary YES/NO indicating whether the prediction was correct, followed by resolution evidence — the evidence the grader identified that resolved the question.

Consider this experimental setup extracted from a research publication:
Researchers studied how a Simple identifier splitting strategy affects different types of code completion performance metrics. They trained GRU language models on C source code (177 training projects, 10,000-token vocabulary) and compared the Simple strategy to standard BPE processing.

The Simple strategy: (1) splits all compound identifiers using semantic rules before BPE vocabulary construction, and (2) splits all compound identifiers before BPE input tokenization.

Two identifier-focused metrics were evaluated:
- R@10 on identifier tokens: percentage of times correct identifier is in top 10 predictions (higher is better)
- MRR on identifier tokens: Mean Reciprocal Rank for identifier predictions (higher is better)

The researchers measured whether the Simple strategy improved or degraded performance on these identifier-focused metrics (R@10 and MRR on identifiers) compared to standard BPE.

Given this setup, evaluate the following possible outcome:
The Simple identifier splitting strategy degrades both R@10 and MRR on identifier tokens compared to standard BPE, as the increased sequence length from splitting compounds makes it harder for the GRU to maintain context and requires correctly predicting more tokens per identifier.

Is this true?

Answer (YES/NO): YES